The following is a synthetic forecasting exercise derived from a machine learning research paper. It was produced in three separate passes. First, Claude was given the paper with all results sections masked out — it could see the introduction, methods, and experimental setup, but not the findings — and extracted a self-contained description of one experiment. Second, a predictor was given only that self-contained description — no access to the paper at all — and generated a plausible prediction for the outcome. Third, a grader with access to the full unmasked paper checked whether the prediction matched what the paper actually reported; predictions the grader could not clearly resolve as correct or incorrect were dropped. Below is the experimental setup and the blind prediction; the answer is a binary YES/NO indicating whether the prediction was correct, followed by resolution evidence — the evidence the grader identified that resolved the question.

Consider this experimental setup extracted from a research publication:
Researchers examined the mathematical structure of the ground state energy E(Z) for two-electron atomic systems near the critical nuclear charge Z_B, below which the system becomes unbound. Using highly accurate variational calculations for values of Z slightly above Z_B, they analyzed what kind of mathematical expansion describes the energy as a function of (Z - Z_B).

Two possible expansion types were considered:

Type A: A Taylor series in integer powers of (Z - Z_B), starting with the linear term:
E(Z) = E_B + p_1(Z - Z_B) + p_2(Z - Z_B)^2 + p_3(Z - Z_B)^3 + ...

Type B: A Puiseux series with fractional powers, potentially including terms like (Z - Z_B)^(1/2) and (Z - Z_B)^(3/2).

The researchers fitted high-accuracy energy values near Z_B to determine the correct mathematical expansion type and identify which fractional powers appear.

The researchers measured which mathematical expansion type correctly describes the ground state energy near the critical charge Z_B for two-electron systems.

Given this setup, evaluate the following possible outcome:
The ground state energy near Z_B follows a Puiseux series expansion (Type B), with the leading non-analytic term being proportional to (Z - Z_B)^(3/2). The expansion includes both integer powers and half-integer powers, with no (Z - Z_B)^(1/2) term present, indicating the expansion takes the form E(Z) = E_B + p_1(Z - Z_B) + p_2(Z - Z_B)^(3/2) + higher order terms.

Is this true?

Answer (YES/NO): YES